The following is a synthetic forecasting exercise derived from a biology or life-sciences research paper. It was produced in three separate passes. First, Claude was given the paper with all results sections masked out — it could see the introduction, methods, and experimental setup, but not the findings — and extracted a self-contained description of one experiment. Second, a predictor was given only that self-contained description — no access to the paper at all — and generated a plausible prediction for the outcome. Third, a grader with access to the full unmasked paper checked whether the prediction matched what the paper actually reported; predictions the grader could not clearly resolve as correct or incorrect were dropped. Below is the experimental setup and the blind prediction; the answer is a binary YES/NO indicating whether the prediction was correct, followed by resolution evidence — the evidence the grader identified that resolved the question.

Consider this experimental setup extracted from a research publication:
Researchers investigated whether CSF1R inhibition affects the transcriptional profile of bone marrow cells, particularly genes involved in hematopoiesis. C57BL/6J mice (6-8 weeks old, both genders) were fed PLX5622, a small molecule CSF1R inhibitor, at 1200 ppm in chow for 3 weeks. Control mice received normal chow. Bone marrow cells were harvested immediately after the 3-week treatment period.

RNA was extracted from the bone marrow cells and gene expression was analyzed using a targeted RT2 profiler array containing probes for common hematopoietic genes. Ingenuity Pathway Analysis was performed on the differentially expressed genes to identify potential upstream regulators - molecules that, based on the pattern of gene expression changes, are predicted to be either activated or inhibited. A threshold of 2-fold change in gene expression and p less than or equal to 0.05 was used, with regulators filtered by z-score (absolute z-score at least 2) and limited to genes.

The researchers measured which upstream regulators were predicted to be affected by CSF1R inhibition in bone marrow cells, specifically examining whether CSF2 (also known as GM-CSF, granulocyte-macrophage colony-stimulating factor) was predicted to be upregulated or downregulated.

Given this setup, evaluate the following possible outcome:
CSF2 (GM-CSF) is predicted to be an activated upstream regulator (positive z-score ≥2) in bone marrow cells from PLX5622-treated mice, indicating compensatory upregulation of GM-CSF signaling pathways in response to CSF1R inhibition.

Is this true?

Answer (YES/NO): YES